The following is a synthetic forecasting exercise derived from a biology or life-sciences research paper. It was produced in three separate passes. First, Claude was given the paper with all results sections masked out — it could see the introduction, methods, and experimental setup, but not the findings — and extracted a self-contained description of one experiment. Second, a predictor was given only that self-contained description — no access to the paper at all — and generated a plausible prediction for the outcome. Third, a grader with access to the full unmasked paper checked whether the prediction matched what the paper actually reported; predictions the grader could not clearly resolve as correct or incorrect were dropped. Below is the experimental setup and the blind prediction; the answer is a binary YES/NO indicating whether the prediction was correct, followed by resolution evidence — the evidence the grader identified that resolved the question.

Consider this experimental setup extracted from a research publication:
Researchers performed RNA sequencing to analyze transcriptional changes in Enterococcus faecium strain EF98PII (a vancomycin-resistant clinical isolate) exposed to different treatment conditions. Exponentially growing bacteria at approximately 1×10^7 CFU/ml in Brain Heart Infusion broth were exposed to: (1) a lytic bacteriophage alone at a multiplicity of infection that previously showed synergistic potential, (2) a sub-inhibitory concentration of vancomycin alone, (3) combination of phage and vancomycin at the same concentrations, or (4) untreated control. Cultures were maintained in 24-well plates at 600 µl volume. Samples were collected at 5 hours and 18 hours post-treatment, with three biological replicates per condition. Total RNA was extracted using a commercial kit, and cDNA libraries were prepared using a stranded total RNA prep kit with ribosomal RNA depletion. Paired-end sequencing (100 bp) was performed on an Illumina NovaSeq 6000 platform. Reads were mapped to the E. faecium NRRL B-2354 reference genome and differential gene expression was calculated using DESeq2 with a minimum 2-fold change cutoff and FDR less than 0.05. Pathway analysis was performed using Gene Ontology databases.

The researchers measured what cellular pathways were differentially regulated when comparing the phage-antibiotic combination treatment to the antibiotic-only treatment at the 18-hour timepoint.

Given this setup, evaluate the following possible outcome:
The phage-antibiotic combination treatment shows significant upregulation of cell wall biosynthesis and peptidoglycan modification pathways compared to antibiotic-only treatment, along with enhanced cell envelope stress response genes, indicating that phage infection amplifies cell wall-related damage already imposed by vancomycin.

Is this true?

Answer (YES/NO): NO